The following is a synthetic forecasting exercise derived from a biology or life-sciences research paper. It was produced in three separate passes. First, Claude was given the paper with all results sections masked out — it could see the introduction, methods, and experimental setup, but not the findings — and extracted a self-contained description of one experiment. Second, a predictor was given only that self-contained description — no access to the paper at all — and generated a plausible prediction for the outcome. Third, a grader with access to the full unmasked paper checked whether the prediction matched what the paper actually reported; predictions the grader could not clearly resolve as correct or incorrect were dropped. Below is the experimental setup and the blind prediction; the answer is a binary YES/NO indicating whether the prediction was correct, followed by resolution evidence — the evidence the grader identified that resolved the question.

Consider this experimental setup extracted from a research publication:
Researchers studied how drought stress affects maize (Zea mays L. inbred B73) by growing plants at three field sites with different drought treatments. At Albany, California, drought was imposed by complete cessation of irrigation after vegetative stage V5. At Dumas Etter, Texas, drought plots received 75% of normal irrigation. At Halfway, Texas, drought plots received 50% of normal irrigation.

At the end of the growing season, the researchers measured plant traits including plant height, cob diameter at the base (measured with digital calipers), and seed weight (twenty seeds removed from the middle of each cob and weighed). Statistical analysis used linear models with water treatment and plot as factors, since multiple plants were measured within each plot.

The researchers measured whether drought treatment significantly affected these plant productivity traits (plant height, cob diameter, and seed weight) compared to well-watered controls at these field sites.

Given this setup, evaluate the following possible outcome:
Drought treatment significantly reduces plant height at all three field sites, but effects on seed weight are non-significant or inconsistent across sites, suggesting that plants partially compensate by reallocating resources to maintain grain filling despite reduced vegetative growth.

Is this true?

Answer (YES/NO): NO